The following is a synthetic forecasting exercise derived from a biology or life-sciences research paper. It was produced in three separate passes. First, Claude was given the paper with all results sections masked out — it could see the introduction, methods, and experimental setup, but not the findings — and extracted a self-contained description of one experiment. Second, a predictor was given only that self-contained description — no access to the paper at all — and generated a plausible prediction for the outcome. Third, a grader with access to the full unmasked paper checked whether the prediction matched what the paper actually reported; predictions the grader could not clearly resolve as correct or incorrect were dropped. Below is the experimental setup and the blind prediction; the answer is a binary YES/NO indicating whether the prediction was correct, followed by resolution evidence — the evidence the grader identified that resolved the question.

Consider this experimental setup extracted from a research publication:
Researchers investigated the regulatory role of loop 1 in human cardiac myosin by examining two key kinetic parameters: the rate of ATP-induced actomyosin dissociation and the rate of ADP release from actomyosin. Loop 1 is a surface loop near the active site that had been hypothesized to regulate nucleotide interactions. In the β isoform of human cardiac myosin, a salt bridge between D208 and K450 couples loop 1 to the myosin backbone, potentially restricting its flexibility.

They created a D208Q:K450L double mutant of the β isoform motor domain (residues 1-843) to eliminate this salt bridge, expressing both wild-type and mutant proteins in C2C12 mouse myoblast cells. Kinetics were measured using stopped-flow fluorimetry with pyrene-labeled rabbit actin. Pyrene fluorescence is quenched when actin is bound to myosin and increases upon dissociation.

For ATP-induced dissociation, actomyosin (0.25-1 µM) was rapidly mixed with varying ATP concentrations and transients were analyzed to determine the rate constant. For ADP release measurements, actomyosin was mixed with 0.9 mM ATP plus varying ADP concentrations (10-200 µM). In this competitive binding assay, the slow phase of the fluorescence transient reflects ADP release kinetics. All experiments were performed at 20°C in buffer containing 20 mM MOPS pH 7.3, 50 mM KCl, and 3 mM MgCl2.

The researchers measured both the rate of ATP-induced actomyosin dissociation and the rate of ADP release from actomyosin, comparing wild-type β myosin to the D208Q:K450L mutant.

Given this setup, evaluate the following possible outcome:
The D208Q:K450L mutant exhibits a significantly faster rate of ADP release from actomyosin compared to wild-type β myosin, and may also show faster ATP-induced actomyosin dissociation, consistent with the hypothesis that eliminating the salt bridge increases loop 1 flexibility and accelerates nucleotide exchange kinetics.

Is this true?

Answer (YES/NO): NO